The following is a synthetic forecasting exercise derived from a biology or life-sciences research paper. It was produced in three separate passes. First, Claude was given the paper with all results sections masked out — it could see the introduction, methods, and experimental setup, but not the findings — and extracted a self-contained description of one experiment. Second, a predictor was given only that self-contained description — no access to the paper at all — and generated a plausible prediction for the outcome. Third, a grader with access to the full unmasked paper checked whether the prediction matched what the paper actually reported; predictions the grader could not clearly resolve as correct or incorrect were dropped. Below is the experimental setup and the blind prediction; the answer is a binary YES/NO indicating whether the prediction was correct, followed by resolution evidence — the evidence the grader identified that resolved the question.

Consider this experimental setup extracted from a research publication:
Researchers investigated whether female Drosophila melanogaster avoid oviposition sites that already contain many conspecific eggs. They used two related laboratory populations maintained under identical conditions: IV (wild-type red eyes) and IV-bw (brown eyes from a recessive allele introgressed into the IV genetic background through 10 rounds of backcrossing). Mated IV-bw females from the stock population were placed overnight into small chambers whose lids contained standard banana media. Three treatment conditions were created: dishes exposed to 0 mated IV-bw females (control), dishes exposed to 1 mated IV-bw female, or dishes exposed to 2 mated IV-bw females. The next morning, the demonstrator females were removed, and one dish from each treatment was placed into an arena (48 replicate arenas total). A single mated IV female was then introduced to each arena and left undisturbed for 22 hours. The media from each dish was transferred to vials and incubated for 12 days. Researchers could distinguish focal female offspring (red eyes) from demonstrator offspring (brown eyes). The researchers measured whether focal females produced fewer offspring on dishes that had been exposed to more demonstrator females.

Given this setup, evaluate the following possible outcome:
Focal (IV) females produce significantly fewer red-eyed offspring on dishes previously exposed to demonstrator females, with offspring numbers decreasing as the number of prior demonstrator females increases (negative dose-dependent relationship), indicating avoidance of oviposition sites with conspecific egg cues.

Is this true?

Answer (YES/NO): NO